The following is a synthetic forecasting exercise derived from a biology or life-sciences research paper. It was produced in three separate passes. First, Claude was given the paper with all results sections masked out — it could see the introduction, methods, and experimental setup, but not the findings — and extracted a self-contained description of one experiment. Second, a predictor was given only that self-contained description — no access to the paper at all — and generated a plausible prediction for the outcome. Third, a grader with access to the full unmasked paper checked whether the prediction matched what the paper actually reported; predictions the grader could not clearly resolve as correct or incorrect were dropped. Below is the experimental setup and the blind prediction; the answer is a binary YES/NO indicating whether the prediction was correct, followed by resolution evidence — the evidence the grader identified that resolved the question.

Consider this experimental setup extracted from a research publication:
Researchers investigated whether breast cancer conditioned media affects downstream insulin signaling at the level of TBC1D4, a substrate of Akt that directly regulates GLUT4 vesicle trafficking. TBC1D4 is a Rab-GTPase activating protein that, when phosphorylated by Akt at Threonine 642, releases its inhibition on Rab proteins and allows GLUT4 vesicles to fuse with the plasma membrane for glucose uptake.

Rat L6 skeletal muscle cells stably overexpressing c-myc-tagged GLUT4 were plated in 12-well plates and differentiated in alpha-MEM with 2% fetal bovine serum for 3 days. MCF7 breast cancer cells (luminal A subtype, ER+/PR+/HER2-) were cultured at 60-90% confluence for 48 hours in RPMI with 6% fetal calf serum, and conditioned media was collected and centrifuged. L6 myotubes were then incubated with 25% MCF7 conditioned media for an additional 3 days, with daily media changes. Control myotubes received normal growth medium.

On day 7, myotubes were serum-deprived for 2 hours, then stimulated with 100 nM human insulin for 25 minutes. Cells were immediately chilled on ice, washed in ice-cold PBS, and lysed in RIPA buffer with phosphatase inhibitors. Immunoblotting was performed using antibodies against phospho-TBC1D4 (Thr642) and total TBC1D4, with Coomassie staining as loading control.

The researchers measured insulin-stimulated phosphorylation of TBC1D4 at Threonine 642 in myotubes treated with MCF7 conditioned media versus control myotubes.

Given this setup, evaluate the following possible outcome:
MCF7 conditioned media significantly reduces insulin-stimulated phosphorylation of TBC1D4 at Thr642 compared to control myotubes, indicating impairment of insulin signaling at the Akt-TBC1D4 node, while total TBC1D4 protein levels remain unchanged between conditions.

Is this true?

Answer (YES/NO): NO